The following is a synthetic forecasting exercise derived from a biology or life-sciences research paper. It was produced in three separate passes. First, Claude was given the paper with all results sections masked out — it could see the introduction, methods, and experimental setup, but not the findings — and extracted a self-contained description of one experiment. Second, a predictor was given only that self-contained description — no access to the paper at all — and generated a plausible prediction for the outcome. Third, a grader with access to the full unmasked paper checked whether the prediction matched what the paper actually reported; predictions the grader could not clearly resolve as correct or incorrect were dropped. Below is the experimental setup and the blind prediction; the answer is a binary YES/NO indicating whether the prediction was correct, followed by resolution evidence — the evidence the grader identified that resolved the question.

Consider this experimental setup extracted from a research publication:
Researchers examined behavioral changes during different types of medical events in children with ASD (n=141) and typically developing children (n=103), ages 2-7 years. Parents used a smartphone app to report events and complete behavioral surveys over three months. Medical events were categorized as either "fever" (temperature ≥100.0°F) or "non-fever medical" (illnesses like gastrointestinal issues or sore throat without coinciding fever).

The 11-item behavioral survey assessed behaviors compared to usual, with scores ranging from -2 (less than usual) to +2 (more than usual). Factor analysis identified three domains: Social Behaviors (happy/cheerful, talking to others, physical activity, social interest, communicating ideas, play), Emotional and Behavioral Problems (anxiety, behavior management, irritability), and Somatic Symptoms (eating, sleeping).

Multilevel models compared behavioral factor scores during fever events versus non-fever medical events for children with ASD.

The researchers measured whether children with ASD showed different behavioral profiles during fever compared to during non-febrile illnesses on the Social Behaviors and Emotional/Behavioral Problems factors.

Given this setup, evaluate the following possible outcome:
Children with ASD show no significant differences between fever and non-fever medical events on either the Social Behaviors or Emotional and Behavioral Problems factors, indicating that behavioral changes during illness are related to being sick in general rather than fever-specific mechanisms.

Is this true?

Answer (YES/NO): NO